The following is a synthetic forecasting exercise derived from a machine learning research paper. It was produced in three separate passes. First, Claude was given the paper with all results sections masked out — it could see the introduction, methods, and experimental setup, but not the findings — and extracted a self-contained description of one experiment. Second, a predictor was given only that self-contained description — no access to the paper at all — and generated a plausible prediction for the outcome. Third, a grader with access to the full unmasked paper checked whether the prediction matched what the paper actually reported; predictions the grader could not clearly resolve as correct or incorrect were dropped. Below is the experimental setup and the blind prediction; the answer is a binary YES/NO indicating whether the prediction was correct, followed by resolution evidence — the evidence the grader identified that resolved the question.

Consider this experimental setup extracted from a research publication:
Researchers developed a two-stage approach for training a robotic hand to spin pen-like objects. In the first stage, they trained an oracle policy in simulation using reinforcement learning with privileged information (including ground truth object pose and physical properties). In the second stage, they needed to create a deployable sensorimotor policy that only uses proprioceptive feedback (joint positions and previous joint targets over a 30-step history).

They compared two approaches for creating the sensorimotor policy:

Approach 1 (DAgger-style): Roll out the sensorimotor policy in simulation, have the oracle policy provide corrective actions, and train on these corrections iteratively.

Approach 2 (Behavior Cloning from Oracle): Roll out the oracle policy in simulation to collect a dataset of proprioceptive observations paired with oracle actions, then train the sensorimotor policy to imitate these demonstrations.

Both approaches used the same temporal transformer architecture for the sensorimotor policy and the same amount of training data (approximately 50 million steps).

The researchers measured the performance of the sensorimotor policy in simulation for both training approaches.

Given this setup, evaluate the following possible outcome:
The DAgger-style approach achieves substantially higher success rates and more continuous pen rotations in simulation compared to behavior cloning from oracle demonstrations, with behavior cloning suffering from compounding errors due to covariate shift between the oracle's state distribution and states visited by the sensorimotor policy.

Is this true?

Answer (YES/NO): NO